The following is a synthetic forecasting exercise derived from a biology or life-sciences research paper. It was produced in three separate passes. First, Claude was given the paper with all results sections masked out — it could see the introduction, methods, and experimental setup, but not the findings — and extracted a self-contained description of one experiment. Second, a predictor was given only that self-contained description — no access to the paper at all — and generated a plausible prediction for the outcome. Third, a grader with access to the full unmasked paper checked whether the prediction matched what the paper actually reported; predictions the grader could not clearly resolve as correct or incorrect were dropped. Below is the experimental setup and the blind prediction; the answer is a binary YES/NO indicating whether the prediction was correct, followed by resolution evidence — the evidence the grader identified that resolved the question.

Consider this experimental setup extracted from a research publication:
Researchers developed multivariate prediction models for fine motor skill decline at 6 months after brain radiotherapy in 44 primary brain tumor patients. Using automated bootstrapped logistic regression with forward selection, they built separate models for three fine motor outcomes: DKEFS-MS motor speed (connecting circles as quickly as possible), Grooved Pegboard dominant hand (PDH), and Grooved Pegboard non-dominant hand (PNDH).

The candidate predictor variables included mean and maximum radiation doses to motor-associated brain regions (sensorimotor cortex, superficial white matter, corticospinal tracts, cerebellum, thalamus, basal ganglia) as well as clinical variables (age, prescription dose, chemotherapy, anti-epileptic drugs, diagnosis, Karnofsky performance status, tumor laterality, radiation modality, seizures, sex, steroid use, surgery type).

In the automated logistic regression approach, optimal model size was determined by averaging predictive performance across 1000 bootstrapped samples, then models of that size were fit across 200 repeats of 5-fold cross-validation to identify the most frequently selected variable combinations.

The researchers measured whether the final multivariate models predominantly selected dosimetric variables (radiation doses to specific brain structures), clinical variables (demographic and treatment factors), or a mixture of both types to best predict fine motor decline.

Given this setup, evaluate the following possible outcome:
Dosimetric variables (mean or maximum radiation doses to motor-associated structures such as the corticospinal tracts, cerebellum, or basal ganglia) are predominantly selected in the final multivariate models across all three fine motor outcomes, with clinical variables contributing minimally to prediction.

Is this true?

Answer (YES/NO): NO